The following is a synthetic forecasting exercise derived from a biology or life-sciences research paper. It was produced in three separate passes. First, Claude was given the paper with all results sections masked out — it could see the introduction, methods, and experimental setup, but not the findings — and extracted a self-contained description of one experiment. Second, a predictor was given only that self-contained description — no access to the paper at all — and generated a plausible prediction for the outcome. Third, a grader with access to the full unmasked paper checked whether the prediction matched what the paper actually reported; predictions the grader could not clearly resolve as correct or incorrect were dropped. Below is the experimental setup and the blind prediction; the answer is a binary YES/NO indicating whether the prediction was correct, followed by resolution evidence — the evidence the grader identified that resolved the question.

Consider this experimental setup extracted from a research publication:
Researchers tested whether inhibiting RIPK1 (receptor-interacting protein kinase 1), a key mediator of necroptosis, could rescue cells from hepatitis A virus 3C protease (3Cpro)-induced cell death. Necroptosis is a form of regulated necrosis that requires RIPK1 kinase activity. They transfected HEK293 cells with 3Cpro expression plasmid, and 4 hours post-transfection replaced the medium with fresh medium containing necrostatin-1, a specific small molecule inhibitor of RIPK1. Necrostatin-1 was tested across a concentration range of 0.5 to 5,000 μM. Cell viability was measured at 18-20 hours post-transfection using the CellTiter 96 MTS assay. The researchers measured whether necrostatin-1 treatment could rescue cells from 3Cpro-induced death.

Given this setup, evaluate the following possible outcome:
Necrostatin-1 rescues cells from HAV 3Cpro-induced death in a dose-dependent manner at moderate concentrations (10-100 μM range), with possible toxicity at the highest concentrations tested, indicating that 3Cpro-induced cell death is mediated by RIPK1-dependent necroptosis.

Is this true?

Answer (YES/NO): NO